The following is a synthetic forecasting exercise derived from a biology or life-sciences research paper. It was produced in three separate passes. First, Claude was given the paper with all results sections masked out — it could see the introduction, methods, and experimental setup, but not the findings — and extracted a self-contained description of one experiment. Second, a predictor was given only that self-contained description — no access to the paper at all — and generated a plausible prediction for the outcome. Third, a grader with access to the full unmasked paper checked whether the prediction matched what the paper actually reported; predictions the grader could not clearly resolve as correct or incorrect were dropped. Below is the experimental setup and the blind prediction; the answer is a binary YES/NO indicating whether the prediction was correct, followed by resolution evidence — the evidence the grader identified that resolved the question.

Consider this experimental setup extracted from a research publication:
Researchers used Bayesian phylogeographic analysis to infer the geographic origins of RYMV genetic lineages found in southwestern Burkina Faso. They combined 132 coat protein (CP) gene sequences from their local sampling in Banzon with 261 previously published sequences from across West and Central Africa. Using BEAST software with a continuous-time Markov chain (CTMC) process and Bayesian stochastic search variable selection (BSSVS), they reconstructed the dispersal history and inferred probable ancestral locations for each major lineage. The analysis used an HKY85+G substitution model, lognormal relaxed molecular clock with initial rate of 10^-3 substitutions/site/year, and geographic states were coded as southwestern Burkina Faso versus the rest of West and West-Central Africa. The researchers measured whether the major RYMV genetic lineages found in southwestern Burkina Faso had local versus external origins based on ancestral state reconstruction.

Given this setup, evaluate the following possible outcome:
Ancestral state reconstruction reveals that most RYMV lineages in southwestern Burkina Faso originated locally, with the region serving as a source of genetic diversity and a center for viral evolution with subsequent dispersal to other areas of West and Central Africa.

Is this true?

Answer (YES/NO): NO